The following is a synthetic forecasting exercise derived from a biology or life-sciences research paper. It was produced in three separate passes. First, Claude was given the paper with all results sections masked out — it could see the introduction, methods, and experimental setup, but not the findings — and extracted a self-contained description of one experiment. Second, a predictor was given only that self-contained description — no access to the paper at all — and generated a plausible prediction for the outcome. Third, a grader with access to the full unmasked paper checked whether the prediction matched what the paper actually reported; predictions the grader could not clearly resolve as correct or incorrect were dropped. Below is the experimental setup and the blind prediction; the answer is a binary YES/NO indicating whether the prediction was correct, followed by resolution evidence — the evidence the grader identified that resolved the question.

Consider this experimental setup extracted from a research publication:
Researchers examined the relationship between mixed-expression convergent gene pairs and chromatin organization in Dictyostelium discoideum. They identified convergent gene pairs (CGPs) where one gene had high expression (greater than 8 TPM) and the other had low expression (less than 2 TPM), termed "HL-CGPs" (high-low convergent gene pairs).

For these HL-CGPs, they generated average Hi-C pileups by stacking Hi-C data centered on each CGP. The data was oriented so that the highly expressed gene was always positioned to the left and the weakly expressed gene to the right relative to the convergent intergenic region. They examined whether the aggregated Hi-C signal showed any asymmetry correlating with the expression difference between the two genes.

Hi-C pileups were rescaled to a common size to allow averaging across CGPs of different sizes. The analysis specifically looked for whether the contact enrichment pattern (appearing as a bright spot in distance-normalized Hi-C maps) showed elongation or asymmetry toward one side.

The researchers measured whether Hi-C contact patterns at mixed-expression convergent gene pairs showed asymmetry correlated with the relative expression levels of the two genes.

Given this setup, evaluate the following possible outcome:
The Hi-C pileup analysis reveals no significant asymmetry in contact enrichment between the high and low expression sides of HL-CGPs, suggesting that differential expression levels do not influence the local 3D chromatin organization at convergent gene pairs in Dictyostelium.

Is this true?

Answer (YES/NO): NO